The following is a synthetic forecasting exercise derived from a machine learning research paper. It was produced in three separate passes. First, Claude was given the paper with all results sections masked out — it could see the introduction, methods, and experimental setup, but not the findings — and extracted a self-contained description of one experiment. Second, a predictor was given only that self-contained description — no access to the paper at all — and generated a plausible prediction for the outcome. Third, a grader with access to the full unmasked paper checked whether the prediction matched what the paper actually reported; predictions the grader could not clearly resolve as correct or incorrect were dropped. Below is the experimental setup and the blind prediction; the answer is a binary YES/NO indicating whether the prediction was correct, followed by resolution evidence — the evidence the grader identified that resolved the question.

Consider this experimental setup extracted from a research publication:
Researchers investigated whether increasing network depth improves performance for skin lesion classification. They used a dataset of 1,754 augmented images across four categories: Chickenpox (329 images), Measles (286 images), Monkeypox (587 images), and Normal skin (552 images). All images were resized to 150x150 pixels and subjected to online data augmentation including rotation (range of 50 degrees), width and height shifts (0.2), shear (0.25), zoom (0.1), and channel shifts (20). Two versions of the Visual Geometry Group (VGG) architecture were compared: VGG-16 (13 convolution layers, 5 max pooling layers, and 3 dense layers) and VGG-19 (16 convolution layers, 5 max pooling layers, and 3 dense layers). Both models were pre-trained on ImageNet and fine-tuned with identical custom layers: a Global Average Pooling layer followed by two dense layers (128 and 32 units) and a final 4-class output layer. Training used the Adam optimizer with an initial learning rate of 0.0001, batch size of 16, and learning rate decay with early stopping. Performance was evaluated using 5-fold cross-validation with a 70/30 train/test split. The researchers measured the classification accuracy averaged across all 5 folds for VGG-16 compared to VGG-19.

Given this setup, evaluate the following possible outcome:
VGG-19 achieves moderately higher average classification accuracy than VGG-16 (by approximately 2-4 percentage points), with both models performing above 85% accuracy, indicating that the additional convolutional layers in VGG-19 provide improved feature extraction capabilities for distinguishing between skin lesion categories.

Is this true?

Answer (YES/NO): NO